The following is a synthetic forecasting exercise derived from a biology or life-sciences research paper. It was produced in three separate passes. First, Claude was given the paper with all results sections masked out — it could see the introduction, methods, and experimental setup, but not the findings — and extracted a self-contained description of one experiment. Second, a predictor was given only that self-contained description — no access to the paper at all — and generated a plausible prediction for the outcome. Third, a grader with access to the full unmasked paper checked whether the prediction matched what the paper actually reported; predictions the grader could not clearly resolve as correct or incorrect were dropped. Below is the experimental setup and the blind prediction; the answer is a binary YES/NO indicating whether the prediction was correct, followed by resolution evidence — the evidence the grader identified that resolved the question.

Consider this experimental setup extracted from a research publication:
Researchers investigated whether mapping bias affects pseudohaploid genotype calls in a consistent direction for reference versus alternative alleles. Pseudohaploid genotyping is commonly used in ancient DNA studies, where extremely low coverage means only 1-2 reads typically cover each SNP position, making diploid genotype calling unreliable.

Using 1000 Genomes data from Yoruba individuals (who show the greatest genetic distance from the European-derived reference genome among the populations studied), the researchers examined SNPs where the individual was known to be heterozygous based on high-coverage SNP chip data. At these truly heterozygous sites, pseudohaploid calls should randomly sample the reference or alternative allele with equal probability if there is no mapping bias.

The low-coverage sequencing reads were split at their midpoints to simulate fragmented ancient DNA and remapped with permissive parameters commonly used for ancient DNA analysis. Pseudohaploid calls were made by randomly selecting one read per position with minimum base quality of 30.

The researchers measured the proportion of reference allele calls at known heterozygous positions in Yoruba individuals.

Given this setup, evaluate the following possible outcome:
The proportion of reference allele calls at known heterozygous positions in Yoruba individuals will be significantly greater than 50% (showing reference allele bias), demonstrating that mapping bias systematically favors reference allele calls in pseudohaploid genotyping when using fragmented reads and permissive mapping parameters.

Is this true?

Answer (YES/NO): YES